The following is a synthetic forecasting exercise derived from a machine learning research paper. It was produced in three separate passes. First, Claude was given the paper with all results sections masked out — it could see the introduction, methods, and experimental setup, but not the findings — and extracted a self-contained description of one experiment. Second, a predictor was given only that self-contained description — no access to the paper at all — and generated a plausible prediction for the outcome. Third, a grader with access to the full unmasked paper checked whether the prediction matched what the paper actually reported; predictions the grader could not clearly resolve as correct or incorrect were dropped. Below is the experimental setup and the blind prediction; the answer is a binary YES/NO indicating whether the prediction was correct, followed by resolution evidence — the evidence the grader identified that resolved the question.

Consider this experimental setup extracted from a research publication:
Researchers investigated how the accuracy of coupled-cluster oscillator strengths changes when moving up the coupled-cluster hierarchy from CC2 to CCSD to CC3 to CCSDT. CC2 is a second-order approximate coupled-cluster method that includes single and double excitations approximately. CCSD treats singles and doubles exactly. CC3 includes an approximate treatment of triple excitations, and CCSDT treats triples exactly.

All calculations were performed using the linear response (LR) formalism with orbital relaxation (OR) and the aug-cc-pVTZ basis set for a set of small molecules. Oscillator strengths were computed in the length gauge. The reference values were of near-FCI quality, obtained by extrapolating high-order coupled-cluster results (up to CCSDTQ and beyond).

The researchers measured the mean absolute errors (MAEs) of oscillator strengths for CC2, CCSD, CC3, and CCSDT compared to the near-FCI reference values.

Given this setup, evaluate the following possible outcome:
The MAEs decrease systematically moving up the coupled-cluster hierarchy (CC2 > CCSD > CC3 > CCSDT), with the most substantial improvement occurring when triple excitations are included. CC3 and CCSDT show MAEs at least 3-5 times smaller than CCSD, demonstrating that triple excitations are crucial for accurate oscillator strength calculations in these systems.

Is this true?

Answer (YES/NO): YES